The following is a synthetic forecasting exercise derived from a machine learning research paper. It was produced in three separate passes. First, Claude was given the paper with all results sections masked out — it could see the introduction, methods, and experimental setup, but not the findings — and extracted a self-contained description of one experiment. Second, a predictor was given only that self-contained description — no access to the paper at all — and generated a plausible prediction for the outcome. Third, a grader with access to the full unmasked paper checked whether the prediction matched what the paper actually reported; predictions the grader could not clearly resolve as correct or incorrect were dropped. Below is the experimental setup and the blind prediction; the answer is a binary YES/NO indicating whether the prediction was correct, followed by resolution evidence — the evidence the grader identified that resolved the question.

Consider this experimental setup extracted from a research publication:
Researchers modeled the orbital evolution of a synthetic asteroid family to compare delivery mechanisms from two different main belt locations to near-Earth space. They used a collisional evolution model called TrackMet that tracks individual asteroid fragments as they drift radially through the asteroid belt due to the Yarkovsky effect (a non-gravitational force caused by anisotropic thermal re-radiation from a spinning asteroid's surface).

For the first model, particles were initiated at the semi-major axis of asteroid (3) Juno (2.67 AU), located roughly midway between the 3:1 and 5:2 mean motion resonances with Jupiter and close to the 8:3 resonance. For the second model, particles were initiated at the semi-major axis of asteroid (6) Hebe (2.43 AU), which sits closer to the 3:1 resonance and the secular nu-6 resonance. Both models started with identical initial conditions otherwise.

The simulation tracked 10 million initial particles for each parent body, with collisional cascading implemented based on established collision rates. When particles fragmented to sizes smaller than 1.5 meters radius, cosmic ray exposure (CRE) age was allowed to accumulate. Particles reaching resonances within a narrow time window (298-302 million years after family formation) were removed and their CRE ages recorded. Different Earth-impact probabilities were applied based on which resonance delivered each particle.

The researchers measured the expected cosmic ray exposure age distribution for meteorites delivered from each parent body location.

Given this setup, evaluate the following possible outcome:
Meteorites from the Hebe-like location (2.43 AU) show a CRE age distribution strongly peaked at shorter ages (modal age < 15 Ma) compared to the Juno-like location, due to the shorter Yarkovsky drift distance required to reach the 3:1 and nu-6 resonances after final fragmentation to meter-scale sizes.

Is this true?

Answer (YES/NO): YES